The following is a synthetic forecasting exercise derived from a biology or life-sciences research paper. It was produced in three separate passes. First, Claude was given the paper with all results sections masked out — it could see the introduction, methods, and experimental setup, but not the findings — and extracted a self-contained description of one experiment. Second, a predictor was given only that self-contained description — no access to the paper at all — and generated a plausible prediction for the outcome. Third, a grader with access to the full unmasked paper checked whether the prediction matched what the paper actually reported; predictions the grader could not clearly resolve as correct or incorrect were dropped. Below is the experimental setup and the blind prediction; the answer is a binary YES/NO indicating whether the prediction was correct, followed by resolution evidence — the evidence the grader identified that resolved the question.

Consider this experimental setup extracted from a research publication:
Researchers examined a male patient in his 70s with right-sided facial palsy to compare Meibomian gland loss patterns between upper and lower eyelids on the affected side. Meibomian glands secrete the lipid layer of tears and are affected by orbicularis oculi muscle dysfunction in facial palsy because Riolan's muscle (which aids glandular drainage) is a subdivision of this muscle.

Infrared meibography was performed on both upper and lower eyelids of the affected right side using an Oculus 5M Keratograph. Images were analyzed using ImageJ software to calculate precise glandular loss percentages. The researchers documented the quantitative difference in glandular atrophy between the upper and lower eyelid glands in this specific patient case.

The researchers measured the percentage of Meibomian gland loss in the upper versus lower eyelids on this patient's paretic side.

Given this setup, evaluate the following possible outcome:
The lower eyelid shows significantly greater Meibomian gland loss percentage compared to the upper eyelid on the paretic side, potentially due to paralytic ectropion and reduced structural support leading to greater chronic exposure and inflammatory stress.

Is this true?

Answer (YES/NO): YES